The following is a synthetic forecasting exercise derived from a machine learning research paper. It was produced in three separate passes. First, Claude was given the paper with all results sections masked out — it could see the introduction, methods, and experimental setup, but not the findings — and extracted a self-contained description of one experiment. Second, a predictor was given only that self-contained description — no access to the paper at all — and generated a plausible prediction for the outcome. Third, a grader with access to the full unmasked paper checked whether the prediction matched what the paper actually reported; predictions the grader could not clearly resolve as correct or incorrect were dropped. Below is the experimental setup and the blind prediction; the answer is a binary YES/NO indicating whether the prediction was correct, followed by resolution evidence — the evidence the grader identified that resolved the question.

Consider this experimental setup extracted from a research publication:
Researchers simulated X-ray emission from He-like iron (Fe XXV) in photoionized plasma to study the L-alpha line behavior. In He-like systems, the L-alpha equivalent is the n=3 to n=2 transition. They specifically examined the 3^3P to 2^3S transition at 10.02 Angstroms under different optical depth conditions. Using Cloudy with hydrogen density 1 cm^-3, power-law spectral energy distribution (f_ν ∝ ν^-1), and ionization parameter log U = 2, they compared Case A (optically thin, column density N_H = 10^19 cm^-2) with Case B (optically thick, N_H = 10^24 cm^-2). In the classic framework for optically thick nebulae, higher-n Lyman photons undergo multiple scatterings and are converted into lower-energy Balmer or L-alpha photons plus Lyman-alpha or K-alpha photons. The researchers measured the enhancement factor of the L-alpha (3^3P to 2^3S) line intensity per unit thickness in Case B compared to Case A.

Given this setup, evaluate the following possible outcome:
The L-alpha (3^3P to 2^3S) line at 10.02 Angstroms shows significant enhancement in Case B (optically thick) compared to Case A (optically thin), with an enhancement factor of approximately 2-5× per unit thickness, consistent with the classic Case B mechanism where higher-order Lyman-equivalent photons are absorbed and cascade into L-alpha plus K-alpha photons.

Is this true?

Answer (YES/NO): YES